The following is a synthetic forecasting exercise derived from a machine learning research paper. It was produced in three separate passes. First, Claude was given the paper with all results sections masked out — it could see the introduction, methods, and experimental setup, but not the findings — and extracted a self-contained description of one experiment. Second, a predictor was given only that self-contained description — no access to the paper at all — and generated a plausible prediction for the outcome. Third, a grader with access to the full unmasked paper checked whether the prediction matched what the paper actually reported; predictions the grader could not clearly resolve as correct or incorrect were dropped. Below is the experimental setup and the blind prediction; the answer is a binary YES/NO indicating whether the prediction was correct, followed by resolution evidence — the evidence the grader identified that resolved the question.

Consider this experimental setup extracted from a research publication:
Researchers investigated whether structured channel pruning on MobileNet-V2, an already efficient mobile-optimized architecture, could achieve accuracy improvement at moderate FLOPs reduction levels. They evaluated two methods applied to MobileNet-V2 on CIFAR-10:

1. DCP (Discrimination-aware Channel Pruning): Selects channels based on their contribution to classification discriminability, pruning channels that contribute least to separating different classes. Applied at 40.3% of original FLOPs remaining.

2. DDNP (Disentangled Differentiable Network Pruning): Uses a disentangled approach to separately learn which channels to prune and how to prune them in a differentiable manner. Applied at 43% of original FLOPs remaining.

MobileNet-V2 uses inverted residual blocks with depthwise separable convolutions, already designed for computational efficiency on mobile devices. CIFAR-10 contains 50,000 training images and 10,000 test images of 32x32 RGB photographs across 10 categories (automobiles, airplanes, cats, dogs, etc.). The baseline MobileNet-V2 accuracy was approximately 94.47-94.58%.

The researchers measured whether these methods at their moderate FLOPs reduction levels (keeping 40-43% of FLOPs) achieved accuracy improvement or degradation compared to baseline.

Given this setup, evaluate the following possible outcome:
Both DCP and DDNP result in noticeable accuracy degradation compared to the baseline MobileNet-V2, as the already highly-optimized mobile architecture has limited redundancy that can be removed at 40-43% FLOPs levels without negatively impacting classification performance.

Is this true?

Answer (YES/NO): NO